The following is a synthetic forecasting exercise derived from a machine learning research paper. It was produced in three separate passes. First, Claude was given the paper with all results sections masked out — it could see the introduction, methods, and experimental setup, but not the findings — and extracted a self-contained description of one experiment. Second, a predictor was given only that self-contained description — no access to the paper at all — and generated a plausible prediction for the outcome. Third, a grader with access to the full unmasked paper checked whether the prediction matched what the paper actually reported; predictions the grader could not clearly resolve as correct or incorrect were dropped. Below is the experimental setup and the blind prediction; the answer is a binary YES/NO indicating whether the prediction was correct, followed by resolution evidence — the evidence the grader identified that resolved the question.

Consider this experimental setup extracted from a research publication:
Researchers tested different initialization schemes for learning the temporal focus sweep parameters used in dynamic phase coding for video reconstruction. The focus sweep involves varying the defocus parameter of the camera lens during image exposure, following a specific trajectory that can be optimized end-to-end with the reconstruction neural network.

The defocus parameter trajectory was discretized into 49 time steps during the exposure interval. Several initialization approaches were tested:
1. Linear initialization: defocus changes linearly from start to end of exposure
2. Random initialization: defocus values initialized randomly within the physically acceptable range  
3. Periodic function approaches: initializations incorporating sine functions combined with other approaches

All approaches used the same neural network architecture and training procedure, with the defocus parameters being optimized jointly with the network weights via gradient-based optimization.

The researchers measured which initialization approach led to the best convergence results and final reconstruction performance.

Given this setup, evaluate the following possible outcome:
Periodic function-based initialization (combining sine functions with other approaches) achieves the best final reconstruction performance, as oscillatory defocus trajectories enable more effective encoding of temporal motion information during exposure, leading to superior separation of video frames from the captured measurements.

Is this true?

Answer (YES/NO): NO